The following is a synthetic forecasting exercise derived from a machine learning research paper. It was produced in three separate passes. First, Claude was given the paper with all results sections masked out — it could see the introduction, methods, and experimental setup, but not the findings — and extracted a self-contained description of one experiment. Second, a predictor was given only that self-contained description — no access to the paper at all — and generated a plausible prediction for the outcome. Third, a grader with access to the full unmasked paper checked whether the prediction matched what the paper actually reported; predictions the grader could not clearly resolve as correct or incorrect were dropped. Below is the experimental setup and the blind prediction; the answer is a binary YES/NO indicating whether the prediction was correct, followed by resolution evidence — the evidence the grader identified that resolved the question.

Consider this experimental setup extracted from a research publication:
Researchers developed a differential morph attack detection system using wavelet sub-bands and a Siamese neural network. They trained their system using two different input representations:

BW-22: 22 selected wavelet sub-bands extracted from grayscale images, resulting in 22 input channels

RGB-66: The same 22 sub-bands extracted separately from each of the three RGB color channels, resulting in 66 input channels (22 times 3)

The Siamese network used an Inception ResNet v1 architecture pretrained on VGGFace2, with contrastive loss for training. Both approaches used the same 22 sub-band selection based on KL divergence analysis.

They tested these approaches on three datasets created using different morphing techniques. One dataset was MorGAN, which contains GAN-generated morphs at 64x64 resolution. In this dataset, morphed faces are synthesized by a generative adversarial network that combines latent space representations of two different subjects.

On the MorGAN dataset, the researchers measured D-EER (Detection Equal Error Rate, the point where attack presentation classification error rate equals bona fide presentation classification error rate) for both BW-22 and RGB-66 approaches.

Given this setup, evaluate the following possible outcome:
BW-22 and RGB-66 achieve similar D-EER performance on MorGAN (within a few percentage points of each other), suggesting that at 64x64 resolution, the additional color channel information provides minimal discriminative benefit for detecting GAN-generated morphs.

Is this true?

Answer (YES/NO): NO